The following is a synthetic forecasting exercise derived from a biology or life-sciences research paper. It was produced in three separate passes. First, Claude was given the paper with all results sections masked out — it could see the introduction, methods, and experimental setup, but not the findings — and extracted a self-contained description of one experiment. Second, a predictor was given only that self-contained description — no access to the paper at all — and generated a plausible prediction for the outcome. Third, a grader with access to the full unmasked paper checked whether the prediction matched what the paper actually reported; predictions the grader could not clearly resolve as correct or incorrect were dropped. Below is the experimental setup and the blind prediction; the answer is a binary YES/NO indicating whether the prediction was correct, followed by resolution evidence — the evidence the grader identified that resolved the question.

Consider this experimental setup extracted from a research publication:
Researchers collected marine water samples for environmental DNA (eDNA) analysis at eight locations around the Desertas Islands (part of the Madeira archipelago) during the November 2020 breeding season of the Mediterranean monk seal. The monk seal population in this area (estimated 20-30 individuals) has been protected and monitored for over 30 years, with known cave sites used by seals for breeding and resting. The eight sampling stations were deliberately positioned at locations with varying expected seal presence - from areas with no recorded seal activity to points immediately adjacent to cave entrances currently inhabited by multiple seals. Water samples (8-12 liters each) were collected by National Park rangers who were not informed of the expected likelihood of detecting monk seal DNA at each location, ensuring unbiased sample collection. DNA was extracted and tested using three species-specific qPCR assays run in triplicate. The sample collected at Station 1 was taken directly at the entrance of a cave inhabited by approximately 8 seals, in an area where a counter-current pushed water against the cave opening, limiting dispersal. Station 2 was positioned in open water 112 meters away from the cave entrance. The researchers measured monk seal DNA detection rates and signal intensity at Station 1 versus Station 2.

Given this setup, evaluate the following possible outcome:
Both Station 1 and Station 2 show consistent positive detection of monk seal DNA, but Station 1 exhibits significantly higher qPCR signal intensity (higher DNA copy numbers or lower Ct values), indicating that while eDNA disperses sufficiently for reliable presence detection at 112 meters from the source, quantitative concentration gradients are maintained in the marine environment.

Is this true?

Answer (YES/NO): NO